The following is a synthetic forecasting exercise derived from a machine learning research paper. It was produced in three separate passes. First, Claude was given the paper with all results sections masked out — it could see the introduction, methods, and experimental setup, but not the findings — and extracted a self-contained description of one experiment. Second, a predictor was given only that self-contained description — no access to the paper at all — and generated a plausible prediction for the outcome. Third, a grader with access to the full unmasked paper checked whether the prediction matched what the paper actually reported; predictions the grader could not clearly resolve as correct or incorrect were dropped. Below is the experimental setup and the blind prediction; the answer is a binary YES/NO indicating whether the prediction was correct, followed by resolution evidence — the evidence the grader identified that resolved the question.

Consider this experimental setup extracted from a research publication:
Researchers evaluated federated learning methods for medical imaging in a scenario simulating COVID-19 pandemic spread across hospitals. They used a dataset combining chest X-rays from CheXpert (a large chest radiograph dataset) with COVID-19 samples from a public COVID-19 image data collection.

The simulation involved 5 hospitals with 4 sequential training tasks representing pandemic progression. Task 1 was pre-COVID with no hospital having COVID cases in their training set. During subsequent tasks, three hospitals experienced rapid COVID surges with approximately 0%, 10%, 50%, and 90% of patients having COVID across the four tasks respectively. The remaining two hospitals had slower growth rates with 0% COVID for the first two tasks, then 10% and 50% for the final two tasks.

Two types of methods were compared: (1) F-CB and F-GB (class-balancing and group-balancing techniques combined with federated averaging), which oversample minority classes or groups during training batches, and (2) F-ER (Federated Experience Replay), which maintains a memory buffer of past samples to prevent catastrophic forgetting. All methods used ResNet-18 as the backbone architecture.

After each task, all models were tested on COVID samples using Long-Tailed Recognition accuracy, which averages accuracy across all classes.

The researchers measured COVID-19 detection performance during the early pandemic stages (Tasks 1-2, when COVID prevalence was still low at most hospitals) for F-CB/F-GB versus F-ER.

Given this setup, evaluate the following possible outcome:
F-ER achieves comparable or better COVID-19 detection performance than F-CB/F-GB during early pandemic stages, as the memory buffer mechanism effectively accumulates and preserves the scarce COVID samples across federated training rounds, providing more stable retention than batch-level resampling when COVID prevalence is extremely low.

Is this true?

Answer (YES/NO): NO